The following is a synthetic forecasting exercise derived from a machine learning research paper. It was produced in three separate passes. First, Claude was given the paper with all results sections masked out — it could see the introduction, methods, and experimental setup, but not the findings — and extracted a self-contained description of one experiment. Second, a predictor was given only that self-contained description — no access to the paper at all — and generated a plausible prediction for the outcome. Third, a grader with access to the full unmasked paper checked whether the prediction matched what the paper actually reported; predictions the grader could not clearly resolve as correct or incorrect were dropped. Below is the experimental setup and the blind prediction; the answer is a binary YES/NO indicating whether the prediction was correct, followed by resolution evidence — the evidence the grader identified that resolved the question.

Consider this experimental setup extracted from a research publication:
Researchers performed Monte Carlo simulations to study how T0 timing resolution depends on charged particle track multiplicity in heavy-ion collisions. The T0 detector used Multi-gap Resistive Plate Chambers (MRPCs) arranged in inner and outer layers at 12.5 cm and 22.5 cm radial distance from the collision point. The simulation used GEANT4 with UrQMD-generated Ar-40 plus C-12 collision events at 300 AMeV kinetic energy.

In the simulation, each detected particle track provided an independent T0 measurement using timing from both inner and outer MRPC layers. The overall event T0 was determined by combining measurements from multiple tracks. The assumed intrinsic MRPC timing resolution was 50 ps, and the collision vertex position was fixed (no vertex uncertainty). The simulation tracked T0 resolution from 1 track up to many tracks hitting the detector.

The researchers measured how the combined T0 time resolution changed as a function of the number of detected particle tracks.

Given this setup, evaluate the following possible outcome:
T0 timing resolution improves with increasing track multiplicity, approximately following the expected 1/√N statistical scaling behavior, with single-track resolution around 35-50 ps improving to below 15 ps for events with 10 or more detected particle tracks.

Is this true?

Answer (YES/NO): NO